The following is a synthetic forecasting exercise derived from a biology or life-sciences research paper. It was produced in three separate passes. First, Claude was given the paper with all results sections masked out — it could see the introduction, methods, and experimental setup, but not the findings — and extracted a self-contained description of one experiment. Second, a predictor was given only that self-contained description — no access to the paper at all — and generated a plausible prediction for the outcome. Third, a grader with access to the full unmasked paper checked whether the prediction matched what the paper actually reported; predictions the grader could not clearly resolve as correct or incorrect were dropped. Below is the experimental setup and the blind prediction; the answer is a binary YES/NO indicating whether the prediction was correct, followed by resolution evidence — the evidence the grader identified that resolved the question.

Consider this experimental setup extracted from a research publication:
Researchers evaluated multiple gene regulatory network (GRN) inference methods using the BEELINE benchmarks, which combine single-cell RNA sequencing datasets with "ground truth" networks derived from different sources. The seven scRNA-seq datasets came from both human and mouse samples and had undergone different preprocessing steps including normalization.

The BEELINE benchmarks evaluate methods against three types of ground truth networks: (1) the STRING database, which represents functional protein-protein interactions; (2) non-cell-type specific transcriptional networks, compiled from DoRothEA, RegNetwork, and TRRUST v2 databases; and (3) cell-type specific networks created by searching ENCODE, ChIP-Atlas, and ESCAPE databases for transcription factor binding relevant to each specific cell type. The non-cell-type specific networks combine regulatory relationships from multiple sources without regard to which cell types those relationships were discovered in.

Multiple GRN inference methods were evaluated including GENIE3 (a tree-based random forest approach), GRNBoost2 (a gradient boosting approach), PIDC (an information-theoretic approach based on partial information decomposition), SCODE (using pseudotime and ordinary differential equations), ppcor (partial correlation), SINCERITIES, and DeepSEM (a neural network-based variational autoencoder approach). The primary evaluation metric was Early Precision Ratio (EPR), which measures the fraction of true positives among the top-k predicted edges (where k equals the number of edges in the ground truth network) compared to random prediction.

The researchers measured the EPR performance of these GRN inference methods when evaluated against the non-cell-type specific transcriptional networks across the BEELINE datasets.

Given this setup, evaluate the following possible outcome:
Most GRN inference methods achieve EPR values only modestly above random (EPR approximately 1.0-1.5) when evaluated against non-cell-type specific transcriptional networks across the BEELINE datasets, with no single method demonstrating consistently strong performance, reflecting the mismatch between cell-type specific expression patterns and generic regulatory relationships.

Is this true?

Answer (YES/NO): YES